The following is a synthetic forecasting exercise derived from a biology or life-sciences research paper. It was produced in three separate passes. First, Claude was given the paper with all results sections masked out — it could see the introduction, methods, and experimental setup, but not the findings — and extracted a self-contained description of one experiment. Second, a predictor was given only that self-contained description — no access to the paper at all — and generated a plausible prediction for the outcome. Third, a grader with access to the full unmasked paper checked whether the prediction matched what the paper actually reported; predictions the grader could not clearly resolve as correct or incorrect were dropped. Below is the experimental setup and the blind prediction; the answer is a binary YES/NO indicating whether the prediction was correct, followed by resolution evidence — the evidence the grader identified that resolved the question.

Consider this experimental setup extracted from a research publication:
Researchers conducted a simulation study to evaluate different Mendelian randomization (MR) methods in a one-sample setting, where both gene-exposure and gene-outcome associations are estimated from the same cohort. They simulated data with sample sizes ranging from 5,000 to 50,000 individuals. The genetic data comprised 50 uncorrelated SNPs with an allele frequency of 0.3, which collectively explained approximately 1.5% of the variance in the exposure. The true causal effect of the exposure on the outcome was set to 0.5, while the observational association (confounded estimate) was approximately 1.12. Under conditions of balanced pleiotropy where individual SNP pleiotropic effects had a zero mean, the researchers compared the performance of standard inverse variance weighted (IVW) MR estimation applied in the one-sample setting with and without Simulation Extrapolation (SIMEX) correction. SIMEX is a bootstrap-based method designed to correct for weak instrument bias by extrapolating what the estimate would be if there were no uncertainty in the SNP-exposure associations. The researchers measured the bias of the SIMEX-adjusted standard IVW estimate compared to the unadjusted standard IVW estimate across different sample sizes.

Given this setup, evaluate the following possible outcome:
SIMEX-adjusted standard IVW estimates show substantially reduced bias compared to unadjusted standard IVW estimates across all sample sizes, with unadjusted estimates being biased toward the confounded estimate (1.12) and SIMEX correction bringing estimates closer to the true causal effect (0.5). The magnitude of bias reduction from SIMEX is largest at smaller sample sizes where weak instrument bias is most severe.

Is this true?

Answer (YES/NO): NO